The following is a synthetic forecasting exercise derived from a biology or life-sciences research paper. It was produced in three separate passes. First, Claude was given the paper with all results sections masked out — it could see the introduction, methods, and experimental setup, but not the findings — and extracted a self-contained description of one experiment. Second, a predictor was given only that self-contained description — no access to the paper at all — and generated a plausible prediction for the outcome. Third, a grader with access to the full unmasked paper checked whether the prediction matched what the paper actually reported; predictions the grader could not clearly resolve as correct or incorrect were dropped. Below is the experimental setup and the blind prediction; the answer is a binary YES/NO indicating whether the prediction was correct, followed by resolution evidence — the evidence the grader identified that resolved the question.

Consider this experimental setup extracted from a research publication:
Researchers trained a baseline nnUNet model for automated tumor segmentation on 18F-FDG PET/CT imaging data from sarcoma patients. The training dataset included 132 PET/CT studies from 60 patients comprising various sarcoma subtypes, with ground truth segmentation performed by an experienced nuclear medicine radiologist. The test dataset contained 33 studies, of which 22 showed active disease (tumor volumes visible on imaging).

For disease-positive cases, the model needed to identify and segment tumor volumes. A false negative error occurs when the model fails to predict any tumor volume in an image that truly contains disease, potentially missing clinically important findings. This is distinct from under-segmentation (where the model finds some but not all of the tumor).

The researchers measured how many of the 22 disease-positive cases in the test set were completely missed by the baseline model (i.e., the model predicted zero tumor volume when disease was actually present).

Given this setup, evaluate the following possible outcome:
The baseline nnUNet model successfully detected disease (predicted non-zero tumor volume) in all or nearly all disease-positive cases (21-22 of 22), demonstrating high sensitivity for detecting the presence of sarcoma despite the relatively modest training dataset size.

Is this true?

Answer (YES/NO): NO